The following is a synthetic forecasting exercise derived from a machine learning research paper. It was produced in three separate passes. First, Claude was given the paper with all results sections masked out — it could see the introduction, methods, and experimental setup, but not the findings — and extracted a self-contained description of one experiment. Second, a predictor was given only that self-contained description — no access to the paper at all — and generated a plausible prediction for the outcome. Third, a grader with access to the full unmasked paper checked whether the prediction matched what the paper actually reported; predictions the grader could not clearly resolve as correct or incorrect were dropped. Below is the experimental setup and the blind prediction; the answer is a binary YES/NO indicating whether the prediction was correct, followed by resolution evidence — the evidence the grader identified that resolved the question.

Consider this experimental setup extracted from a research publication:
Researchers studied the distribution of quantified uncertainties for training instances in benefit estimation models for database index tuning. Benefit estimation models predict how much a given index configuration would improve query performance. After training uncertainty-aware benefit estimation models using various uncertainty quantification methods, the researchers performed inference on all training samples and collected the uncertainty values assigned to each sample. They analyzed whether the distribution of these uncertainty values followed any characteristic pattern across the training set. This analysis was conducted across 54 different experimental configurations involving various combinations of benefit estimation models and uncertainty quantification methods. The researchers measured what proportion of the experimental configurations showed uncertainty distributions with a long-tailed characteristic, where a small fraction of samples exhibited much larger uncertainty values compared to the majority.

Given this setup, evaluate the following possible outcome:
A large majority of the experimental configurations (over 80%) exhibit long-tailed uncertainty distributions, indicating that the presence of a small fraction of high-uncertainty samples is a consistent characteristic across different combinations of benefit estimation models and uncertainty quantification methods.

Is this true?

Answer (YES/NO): YES